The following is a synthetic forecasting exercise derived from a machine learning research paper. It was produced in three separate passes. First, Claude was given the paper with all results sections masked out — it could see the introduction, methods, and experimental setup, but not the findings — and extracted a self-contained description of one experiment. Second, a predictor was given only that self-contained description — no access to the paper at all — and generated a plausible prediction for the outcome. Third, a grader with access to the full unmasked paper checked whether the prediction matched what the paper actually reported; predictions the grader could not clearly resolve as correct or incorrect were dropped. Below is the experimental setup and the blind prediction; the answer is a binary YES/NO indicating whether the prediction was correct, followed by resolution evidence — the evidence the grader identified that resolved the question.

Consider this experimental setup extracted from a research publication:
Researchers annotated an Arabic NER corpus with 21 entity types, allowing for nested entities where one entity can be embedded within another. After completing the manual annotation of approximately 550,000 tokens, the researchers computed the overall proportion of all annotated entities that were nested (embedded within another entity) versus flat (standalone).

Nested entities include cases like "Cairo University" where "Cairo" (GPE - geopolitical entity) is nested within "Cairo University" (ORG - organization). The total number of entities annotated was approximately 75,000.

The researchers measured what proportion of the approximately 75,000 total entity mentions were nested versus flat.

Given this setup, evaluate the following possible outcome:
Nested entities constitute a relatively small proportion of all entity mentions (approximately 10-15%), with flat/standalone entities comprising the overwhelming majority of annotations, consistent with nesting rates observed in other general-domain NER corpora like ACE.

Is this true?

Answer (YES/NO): NO